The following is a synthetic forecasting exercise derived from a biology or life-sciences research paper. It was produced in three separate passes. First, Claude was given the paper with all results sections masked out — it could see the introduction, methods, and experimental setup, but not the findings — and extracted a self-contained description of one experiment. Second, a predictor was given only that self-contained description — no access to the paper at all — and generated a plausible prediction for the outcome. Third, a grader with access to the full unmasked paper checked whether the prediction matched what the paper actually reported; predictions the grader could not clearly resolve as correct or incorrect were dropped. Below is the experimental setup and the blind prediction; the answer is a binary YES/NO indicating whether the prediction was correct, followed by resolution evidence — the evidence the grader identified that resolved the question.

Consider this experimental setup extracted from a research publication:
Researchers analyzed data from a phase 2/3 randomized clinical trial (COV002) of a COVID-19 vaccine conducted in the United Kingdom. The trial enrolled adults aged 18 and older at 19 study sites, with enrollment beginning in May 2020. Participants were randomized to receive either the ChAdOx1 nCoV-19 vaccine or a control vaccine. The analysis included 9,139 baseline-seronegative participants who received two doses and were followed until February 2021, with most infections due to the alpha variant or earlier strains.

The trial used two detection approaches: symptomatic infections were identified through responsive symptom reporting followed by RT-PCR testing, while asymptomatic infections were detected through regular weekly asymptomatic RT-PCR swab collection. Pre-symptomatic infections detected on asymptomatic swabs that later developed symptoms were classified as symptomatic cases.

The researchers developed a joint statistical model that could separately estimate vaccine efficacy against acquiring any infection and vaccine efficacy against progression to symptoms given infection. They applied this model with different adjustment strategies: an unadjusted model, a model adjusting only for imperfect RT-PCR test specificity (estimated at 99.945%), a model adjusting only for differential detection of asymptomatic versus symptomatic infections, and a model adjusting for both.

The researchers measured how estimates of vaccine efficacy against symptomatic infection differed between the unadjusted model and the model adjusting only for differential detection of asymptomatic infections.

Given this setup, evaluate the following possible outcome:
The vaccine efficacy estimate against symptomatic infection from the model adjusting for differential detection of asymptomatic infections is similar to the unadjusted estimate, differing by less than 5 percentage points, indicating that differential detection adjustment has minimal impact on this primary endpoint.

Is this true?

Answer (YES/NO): YES